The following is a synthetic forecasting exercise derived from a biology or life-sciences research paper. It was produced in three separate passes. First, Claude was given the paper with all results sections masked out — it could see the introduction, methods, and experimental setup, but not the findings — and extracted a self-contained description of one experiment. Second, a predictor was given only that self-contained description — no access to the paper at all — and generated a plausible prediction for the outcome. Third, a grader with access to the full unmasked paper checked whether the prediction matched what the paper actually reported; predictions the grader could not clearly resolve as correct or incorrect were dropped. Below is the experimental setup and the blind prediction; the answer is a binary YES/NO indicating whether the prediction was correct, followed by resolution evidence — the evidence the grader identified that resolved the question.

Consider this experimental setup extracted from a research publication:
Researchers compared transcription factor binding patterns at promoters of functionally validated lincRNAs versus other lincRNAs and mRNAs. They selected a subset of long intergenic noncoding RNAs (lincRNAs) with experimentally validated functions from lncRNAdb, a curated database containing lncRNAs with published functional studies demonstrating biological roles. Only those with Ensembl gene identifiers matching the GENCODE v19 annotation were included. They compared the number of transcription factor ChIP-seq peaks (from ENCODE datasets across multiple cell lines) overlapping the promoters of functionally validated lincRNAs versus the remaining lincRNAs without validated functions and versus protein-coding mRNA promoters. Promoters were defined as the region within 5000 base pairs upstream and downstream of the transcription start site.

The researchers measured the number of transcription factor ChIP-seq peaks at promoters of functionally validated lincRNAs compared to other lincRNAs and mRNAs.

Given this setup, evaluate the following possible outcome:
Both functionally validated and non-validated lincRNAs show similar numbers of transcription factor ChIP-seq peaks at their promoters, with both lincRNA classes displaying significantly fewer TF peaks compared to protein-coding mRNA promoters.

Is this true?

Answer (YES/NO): NO